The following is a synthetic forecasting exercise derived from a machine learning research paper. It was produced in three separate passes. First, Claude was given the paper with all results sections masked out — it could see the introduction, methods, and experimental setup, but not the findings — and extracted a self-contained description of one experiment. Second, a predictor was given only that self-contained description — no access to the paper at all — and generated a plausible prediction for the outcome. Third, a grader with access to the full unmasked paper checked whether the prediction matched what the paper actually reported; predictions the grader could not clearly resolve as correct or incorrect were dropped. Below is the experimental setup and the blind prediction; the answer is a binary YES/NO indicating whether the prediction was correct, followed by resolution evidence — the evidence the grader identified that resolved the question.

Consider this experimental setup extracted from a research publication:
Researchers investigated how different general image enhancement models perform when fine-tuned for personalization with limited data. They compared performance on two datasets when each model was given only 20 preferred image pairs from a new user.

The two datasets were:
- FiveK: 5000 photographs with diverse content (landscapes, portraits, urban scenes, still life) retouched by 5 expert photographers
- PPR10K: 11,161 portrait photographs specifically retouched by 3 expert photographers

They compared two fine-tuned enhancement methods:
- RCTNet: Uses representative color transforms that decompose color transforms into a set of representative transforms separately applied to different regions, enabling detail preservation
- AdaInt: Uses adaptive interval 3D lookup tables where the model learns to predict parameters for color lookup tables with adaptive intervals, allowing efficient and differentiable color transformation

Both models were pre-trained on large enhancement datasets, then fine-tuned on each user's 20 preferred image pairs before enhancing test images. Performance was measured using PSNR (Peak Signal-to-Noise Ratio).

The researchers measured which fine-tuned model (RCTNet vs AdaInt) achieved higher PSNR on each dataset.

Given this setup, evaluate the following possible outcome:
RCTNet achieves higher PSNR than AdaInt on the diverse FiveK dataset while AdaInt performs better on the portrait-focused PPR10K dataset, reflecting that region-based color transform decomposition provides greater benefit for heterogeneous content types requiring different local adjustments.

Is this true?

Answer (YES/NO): NO